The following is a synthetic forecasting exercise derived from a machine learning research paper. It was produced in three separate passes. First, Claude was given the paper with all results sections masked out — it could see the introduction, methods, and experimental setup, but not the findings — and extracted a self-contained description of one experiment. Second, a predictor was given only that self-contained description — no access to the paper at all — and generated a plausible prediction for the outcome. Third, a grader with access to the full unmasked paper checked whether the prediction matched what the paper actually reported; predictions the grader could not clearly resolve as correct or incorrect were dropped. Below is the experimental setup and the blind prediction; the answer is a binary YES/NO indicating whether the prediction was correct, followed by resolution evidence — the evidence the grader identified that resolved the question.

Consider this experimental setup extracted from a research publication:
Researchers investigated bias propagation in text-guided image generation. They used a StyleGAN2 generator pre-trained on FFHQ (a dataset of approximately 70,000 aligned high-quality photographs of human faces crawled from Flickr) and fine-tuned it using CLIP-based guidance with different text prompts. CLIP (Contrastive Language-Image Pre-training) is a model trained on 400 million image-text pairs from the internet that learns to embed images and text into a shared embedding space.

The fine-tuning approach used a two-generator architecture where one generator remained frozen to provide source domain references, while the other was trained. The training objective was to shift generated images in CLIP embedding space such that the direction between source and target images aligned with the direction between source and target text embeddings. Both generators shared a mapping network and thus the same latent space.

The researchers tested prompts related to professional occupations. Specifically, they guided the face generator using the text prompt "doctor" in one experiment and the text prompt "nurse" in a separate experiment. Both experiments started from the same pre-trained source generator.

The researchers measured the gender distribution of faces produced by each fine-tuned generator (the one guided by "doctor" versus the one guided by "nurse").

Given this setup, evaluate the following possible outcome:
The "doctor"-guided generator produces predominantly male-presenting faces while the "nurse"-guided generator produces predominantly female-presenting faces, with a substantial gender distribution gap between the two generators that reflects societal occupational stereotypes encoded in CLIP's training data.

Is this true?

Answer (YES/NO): YES